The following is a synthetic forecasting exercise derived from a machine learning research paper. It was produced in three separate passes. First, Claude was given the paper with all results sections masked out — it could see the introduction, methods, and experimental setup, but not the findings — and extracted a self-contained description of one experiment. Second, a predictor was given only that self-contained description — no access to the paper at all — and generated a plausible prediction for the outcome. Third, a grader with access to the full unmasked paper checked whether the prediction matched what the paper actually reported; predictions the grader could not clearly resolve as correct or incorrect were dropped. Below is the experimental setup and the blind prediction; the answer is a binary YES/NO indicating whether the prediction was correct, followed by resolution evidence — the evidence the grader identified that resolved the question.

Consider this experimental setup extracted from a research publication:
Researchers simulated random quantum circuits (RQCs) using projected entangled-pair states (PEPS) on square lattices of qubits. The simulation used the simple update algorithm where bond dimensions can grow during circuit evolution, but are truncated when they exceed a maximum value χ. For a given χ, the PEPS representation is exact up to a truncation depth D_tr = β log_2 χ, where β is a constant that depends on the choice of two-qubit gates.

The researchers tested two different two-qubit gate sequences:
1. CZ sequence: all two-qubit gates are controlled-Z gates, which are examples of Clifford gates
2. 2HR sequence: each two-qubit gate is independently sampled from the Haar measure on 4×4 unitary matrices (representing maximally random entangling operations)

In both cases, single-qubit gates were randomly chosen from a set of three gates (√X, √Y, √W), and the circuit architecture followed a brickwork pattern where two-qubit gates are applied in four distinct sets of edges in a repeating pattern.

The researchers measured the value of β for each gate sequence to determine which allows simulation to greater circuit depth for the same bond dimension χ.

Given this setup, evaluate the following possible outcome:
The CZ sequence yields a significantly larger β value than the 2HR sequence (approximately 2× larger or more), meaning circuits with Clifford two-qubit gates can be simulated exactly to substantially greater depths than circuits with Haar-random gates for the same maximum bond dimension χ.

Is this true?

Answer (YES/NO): NO